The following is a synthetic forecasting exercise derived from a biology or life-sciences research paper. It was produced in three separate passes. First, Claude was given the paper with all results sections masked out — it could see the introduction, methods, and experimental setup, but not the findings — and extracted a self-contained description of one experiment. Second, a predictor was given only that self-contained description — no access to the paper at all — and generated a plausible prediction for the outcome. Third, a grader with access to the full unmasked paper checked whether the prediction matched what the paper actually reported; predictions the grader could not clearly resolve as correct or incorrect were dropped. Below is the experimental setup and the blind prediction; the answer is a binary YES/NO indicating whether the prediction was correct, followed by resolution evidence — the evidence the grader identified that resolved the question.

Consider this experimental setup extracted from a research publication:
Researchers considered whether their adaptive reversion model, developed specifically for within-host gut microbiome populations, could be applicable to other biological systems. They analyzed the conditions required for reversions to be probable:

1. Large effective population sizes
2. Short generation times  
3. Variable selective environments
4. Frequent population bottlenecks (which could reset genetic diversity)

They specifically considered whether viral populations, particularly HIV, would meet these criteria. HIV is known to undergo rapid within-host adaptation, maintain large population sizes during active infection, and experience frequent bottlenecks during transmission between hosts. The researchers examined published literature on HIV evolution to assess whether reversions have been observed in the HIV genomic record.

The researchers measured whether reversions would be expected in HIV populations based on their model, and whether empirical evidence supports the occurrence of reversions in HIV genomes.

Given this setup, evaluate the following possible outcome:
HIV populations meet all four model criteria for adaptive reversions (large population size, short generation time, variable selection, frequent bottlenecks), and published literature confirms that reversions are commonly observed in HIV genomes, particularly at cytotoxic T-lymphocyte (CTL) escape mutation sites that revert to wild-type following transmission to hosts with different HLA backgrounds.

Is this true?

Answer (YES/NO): NO